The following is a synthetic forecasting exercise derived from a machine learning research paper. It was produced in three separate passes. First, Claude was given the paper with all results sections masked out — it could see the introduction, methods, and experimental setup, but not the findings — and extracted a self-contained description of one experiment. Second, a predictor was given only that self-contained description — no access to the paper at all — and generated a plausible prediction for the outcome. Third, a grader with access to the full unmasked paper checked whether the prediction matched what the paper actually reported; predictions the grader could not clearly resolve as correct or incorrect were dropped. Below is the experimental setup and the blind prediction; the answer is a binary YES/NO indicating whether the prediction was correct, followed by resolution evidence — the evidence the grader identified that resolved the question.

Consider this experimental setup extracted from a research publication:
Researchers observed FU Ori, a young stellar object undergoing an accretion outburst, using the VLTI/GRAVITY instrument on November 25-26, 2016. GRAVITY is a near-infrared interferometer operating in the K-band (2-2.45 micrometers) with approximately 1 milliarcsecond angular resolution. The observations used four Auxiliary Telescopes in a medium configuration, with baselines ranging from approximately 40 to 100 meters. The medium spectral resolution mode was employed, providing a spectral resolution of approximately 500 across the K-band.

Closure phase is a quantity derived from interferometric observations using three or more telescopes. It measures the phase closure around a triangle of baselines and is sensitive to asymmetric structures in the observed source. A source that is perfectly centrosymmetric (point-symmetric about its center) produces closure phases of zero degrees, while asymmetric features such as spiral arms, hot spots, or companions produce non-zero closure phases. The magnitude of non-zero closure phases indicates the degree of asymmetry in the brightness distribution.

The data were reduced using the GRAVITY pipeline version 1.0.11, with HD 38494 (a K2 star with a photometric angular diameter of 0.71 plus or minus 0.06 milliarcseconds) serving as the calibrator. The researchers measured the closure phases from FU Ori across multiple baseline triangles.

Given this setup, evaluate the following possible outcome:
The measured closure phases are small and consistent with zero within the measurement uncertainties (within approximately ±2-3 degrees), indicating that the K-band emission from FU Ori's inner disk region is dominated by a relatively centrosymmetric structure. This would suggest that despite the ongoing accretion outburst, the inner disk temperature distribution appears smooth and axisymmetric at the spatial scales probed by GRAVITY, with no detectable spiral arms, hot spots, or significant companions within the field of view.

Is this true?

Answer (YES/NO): YES